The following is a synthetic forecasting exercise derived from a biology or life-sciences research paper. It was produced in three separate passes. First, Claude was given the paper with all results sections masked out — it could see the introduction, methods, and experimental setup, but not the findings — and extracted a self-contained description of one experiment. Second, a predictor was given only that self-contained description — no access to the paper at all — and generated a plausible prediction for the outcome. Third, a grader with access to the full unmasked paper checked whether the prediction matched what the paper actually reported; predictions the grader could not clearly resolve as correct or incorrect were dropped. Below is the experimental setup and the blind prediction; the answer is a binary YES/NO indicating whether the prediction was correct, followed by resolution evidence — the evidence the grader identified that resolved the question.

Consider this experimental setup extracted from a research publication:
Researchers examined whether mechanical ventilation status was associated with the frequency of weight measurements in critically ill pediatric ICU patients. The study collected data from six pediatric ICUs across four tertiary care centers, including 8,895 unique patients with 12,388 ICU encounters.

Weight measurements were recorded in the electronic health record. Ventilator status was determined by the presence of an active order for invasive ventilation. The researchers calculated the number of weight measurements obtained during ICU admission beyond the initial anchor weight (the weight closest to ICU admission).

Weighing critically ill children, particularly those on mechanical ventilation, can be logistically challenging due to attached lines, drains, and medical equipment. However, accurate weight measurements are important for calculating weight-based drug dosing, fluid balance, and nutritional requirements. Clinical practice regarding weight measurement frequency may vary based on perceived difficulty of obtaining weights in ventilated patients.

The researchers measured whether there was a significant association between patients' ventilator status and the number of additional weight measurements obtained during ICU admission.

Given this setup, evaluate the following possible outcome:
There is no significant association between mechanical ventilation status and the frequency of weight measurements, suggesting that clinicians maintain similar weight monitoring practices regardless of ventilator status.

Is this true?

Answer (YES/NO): YES